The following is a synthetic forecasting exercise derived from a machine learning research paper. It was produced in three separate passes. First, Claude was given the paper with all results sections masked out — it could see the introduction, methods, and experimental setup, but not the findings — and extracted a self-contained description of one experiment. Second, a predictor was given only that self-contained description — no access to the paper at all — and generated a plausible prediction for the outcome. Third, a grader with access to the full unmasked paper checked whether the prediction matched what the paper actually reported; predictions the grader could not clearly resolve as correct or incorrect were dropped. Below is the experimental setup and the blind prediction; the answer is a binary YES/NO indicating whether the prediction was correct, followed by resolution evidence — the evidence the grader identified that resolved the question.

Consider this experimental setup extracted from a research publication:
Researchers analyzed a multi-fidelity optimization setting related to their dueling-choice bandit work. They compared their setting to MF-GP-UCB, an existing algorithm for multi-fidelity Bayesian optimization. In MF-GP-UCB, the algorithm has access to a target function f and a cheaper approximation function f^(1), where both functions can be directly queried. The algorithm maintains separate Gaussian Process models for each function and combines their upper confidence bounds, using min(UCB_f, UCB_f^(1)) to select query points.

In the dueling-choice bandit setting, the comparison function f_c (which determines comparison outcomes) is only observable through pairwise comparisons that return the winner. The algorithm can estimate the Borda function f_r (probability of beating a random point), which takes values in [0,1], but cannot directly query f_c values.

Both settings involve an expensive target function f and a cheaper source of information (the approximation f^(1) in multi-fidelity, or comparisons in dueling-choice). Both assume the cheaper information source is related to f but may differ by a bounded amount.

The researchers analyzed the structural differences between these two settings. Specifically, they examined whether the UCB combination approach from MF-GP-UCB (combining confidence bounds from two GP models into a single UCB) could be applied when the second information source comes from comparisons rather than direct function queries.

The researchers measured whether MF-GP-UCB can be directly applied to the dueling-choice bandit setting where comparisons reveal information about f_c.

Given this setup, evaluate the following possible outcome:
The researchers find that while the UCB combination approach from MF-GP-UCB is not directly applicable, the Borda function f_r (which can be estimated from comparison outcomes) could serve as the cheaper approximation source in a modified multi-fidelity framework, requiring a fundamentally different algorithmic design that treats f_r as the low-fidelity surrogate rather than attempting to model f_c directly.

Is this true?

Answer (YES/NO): NO